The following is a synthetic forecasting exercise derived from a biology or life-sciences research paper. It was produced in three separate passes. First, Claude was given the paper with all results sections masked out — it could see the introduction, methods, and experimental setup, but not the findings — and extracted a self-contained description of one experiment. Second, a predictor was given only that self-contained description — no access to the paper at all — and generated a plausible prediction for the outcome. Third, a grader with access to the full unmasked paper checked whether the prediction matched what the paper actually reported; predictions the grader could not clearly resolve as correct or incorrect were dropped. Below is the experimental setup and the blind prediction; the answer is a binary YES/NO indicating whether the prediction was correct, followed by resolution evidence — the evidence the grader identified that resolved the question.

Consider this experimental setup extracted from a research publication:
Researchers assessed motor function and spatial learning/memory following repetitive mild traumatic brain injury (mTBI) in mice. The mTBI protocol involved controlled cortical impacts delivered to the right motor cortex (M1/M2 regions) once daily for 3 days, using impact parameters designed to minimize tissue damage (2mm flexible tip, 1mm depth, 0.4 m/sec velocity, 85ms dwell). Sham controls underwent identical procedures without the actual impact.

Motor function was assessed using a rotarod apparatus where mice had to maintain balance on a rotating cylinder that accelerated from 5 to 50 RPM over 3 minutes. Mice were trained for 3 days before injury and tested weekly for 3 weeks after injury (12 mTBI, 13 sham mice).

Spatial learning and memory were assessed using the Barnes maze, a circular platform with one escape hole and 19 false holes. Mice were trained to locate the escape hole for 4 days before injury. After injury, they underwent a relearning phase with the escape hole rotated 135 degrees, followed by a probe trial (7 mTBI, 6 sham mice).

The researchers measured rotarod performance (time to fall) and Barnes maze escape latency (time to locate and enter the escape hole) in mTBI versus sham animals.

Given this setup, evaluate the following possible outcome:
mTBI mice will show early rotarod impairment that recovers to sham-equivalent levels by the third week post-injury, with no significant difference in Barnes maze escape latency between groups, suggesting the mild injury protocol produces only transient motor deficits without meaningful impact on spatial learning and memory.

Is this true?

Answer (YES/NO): NO